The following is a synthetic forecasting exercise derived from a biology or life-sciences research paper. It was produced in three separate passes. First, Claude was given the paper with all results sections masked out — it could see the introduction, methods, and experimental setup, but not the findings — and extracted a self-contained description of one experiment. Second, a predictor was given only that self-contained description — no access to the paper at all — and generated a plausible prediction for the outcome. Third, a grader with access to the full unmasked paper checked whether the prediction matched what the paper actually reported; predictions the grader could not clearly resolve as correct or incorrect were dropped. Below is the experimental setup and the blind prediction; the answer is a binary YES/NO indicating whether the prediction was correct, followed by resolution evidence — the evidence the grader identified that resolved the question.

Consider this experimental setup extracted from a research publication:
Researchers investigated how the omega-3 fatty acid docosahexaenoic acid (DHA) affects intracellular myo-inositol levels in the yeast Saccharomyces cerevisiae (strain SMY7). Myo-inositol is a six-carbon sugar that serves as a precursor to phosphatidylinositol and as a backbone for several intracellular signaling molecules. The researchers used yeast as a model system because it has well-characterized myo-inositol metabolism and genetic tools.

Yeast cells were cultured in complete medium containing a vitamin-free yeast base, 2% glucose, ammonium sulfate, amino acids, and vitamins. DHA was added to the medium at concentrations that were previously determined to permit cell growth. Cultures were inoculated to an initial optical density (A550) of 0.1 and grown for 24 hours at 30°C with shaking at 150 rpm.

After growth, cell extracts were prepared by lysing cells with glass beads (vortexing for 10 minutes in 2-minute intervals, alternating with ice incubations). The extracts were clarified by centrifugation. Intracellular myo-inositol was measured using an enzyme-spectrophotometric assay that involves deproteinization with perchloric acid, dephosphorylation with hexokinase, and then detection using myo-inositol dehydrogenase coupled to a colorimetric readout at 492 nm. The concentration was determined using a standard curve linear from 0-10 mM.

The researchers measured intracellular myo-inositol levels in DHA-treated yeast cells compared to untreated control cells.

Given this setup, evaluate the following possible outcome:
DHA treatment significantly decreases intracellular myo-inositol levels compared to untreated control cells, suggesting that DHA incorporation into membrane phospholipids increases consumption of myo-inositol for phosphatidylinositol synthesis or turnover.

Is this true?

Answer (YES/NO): NO